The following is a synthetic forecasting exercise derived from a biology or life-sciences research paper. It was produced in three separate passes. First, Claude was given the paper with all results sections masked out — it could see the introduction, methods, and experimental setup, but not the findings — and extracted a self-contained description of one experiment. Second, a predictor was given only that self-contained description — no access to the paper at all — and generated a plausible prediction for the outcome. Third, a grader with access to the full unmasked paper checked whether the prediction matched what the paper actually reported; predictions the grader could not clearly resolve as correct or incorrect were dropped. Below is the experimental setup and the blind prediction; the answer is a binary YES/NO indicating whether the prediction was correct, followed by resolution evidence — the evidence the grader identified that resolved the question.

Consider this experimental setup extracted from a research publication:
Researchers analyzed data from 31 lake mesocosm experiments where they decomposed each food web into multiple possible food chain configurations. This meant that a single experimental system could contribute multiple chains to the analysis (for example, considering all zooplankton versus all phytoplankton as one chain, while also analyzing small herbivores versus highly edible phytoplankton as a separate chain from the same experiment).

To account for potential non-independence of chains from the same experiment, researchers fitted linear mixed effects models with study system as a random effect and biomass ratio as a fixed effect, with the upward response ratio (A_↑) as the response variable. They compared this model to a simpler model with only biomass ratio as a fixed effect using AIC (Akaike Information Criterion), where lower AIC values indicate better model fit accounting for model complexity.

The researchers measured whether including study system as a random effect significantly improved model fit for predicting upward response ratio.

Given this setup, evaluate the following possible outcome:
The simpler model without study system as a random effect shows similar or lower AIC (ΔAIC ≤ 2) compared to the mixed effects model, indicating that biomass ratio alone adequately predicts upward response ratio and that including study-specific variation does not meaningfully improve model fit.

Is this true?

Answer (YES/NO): YES